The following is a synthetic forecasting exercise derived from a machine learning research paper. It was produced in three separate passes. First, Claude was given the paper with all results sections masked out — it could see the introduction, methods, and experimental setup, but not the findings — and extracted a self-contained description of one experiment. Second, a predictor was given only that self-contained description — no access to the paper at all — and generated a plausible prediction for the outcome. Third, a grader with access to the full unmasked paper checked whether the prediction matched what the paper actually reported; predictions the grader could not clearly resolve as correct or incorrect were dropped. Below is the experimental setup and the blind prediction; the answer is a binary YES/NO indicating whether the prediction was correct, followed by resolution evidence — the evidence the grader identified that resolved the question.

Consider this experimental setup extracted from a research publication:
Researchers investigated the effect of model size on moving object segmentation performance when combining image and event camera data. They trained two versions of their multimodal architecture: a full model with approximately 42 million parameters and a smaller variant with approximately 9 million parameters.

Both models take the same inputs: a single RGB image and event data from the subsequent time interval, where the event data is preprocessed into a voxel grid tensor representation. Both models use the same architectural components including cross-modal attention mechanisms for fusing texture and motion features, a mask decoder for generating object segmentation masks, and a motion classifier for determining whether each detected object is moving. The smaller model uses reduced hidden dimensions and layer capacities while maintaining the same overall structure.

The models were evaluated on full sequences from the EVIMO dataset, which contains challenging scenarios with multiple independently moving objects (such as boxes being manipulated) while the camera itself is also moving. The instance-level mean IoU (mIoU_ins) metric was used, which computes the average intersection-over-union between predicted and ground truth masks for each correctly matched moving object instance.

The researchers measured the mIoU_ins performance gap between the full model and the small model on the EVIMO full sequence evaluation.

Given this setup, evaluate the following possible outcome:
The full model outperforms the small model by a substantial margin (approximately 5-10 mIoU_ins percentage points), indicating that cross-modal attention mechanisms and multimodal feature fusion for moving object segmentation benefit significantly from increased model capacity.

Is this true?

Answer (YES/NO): NO